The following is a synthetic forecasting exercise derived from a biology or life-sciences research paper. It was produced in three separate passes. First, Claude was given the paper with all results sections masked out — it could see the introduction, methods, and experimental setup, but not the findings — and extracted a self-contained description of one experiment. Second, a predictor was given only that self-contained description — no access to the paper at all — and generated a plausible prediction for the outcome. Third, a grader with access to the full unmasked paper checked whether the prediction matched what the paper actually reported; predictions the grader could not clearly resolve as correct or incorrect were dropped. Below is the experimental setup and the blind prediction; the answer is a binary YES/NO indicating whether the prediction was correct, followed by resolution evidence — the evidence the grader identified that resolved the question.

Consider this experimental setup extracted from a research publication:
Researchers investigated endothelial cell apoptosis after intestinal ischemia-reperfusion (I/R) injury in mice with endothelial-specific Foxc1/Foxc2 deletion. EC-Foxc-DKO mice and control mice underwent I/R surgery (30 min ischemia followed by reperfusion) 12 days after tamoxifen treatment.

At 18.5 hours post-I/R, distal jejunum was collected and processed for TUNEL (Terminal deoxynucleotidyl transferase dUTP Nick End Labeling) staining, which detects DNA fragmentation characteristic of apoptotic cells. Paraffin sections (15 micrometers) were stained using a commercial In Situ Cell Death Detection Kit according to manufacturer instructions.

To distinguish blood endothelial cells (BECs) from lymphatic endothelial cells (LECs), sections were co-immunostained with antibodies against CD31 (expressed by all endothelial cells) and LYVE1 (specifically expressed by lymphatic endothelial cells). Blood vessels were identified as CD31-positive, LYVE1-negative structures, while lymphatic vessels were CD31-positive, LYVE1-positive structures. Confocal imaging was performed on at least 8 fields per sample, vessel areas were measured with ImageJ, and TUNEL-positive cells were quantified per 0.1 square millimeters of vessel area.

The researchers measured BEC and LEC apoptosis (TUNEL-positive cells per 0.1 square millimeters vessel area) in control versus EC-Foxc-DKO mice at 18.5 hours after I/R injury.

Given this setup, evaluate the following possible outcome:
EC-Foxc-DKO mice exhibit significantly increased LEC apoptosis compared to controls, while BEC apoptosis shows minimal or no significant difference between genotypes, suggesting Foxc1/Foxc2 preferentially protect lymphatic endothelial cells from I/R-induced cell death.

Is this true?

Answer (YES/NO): NO